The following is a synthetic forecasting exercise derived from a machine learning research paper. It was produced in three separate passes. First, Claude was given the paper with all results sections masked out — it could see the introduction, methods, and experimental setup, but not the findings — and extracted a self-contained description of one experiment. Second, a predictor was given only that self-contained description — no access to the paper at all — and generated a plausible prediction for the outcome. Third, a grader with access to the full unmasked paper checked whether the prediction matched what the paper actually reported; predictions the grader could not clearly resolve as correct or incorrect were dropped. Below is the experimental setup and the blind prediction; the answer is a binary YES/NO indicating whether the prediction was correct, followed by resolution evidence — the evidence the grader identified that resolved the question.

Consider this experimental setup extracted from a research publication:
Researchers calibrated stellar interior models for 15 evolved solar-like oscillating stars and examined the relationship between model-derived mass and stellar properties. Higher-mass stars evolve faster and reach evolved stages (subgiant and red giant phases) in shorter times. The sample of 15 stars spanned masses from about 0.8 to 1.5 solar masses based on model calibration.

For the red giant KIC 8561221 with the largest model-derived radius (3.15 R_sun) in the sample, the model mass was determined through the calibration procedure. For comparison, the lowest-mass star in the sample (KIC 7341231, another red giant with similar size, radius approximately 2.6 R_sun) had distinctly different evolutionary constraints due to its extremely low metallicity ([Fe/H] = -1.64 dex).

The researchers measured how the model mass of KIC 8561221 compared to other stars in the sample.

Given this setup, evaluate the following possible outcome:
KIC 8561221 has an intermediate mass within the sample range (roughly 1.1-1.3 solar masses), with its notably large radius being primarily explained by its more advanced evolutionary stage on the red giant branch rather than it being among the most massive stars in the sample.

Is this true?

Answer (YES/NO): NO